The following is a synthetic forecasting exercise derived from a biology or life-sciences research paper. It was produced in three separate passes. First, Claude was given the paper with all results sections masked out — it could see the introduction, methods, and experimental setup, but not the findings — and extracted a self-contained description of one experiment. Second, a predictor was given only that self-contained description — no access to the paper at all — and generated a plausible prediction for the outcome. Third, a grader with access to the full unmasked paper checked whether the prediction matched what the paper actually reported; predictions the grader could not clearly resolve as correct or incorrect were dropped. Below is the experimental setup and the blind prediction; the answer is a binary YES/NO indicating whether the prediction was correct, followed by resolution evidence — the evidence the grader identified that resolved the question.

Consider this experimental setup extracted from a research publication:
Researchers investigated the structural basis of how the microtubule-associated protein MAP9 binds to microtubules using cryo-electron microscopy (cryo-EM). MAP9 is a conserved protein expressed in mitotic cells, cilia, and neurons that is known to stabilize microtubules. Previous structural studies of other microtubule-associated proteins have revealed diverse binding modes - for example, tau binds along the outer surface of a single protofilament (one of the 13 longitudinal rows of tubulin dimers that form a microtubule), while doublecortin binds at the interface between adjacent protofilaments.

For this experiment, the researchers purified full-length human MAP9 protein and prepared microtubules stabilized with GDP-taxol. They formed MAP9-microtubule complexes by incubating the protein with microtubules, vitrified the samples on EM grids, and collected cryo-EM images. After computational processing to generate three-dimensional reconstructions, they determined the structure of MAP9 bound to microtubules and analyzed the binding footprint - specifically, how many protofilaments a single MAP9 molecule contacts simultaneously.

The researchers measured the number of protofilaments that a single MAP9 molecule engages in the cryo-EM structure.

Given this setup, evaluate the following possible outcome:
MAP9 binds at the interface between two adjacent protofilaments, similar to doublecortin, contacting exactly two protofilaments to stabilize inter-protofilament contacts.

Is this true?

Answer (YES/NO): NO